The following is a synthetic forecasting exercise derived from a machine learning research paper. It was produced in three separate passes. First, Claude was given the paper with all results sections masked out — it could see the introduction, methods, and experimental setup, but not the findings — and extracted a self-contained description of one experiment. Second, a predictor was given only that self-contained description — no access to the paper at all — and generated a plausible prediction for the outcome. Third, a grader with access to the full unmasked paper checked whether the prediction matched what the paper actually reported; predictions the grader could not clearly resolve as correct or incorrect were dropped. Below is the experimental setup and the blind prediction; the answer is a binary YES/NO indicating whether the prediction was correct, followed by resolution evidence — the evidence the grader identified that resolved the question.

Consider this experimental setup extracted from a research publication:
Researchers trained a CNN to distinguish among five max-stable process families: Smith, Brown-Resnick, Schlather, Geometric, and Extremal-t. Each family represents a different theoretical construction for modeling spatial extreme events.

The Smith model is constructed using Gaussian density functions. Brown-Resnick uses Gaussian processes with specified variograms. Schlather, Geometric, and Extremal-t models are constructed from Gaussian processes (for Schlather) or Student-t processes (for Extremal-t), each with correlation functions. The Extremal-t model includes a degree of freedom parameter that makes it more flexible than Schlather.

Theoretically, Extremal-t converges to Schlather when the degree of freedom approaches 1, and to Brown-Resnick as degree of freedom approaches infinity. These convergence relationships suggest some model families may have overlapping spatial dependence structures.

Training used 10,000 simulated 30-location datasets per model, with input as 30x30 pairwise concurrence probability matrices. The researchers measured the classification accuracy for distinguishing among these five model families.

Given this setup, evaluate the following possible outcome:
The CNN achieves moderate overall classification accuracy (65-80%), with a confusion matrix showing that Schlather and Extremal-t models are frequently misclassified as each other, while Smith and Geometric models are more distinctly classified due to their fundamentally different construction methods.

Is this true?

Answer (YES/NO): NO